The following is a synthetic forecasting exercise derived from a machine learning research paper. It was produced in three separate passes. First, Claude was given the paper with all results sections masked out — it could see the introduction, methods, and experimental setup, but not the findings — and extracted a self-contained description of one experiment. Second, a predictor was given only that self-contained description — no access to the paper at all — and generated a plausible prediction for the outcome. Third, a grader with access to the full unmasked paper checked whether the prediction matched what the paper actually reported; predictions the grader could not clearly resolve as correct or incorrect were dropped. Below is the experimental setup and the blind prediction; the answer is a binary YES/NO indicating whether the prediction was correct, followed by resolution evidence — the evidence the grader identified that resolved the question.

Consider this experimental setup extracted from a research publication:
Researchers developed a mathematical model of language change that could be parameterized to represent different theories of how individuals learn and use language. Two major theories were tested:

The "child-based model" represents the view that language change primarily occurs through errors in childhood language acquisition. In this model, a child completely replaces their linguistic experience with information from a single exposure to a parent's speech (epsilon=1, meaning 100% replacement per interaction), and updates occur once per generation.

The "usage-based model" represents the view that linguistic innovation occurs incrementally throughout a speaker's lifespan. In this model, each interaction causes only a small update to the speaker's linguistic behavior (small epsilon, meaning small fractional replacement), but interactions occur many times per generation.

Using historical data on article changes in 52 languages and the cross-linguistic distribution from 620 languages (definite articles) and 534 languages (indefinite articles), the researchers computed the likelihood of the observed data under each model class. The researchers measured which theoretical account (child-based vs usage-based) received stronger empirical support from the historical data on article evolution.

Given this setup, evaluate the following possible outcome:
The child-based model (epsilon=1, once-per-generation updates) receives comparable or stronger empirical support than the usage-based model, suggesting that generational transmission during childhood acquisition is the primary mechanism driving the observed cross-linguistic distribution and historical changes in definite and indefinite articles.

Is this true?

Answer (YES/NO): NO